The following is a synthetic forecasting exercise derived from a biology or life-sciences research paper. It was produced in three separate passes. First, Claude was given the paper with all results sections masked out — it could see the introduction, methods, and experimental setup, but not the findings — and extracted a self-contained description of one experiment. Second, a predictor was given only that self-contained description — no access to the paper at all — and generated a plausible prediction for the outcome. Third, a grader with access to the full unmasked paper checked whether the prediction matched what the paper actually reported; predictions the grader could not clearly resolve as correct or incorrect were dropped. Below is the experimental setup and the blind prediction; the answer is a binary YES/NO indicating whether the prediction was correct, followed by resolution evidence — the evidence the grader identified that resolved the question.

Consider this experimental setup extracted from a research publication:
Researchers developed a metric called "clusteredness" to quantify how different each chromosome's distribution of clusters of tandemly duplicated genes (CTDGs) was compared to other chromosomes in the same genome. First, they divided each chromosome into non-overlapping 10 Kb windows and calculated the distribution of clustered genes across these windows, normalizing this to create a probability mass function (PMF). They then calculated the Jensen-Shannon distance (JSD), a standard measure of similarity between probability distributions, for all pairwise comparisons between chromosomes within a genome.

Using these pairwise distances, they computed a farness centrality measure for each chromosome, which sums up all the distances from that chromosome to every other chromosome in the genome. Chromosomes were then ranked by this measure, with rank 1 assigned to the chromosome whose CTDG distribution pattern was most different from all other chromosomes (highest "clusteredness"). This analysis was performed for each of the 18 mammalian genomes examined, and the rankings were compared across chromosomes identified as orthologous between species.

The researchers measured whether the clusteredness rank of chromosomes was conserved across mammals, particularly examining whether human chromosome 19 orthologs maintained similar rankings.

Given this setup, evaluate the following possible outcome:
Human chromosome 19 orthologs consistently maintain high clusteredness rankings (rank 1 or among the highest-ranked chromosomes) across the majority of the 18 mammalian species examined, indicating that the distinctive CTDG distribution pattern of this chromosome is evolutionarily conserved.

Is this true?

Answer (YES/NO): YES